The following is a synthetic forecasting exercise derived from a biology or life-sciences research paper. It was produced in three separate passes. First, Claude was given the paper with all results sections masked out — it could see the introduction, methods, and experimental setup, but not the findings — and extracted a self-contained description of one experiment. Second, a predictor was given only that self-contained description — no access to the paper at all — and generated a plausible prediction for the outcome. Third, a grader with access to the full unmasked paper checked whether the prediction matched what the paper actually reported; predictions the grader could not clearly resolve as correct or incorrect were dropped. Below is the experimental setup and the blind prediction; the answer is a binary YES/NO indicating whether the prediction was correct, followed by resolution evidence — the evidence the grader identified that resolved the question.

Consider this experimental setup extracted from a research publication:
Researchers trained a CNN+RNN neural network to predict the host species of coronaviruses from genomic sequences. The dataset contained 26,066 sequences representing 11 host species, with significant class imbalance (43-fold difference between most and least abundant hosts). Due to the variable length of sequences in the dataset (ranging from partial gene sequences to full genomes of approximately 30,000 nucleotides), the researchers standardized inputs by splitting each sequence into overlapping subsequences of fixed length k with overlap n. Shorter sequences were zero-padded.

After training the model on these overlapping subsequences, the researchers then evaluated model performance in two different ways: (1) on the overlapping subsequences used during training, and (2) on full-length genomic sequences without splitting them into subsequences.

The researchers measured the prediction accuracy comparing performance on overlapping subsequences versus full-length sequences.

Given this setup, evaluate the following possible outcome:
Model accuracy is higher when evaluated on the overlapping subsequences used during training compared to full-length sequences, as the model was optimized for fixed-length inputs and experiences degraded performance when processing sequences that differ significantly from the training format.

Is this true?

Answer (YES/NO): NO